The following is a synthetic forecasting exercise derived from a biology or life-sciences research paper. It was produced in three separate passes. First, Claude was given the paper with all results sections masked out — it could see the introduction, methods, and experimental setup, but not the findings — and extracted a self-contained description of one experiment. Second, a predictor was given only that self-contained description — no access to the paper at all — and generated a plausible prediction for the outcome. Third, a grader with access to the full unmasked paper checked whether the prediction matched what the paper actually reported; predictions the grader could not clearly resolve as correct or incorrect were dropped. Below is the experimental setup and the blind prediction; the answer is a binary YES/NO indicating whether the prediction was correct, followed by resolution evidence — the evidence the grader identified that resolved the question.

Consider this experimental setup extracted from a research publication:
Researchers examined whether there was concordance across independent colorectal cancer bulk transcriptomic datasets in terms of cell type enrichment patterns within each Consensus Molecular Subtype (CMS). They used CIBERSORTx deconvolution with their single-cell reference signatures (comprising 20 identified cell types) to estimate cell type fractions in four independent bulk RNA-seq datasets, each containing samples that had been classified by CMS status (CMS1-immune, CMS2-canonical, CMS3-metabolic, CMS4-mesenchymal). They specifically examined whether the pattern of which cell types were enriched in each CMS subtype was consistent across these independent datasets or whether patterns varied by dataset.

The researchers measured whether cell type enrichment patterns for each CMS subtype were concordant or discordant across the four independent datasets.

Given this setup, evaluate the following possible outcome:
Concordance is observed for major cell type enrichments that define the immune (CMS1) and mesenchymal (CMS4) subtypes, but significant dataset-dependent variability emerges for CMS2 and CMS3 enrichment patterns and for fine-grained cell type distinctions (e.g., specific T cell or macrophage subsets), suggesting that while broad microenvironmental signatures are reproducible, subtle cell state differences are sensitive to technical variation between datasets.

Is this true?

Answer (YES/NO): NO